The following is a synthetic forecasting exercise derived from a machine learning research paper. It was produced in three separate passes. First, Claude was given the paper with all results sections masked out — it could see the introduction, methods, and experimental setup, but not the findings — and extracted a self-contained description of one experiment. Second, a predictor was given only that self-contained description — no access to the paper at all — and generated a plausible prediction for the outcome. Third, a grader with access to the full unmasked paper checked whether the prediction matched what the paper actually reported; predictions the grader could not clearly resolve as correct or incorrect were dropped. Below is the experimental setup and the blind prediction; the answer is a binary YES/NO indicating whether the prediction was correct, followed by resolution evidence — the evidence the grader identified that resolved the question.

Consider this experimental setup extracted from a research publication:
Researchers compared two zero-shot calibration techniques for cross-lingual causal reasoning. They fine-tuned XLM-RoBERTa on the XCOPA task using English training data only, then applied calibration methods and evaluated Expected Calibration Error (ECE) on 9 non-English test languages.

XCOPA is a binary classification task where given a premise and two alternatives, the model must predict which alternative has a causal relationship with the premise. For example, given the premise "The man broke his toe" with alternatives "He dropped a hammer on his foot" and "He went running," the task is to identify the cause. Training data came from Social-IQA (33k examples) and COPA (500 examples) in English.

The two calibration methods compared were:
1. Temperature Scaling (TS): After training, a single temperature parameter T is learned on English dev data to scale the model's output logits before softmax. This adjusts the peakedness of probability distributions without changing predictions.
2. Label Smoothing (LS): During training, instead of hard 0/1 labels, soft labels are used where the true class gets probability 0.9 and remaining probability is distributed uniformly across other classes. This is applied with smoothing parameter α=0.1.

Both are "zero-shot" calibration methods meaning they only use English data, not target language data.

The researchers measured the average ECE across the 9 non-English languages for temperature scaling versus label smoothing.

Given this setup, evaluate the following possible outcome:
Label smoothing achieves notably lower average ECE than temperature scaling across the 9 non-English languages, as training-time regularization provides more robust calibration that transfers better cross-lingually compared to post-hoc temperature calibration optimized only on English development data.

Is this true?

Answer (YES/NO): YES